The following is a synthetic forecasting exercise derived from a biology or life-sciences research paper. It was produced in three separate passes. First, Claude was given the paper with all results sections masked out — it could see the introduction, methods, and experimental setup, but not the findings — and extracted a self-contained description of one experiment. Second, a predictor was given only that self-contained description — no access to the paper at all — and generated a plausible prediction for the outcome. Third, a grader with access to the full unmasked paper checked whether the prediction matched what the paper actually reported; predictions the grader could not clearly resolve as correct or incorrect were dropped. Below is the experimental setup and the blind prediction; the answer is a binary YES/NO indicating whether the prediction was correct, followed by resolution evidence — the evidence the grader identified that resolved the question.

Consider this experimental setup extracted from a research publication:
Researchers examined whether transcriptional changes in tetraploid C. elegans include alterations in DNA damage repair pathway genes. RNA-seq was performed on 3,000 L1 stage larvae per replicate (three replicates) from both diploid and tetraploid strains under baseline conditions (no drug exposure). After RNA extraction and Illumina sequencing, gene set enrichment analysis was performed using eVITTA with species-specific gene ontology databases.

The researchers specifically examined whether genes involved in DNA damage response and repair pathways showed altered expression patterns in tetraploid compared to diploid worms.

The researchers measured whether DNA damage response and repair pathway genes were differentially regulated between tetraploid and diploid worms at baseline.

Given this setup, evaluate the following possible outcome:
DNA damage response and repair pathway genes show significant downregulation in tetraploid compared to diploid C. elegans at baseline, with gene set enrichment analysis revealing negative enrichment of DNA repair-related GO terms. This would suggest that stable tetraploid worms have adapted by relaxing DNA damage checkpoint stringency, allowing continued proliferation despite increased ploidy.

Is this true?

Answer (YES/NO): YES